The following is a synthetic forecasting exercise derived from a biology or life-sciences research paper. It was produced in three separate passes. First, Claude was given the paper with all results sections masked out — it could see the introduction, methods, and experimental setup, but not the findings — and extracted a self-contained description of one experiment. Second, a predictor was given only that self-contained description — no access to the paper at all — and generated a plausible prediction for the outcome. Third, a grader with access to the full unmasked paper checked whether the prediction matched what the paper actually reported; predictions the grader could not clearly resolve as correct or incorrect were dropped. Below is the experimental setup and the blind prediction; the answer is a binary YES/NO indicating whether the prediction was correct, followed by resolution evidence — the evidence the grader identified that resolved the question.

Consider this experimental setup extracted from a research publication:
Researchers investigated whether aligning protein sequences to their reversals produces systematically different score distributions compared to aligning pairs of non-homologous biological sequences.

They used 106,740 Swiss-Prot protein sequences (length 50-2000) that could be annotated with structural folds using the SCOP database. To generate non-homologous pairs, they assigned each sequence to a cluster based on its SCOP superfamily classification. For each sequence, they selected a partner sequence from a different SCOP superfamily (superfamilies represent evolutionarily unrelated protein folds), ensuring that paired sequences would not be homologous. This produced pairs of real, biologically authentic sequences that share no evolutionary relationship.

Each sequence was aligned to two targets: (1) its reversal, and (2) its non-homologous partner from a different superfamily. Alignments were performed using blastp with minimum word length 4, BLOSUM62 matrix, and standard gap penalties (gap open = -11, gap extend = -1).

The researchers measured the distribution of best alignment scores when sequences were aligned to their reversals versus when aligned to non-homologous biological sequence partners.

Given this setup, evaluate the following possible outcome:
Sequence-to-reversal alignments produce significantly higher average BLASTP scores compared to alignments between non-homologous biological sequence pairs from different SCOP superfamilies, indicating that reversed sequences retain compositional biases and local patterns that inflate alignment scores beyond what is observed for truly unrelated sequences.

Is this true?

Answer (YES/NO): NO